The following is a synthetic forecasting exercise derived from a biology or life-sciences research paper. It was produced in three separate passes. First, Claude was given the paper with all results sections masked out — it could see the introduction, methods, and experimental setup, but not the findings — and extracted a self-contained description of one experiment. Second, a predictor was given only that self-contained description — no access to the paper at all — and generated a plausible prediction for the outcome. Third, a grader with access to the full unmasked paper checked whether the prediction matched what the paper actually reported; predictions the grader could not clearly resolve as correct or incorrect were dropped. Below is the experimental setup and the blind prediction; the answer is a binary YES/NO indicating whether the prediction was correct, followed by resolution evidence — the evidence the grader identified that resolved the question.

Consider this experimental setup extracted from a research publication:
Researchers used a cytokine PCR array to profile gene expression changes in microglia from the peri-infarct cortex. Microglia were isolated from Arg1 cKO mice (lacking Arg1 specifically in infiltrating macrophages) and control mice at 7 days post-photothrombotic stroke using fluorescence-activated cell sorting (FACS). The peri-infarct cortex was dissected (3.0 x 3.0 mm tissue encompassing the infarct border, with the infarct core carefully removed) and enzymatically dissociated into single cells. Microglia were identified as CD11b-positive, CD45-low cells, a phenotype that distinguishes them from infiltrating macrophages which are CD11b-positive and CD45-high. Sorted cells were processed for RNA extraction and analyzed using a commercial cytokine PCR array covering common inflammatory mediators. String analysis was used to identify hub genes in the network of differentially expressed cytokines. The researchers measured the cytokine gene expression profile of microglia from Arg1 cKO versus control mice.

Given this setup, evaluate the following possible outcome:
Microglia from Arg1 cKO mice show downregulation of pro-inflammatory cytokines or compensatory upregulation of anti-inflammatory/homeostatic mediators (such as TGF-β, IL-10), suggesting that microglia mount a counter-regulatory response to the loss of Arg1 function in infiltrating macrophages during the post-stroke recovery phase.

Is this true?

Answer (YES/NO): NO